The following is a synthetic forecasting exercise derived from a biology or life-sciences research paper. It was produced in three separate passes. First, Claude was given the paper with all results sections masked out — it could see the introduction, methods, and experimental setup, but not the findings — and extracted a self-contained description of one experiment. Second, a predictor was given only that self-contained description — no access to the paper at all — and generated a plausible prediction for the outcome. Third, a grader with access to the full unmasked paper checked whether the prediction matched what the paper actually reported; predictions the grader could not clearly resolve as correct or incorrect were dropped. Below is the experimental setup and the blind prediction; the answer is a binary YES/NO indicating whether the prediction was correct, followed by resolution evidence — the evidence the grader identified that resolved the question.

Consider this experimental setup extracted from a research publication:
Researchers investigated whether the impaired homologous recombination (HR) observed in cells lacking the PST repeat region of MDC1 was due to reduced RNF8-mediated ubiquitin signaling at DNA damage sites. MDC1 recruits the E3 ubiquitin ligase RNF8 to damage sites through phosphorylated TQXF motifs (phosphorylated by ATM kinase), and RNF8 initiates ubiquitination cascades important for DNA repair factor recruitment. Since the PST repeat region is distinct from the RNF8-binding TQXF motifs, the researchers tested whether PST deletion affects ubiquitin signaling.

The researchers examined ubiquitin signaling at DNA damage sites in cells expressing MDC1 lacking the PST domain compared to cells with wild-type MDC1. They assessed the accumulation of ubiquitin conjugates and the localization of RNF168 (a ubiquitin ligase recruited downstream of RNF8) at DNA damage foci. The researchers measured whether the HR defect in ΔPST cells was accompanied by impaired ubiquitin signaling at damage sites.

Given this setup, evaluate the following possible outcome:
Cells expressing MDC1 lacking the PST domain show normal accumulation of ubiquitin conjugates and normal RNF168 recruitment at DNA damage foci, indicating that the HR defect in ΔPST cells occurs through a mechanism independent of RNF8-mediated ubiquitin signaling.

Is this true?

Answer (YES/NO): NO